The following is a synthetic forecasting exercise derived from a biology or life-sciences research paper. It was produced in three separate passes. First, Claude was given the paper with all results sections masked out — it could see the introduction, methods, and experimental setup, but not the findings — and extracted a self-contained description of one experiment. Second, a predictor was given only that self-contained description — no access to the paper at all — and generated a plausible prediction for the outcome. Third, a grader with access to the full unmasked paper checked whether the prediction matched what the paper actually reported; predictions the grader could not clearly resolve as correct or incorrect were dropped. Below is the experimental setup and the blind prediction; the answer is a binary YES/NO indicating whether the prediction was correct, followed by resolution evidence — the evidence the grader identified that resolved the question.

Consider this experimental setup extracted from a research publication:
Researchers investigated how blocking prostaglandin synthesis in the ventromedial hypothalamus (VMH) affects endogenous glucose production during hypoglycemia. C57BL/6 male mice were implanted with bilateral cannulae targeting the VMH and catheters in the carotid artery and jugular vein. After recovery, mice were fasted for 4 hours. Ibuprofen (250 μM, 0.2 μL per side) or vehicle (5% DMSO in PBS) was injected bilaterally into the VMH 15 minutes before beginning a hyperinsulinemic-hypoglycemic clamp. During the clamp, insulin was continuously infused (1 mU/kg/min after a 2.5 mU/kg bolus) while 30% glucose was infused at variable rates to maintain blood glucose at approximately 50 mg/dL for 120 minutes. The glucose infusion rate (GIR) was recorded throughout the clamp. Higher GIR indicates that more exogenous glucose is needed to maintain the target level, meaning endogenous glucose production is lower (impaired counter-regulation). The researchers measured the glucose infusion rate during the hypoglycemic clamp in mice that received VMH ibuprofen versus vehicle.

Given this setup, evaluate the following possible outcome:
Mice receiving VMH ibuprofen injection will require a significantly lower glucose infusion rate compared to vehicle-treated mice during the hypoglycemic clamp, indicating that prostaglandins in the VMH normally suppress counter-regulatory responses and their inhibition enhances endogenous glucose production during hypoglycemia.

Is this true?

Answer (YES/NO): NO